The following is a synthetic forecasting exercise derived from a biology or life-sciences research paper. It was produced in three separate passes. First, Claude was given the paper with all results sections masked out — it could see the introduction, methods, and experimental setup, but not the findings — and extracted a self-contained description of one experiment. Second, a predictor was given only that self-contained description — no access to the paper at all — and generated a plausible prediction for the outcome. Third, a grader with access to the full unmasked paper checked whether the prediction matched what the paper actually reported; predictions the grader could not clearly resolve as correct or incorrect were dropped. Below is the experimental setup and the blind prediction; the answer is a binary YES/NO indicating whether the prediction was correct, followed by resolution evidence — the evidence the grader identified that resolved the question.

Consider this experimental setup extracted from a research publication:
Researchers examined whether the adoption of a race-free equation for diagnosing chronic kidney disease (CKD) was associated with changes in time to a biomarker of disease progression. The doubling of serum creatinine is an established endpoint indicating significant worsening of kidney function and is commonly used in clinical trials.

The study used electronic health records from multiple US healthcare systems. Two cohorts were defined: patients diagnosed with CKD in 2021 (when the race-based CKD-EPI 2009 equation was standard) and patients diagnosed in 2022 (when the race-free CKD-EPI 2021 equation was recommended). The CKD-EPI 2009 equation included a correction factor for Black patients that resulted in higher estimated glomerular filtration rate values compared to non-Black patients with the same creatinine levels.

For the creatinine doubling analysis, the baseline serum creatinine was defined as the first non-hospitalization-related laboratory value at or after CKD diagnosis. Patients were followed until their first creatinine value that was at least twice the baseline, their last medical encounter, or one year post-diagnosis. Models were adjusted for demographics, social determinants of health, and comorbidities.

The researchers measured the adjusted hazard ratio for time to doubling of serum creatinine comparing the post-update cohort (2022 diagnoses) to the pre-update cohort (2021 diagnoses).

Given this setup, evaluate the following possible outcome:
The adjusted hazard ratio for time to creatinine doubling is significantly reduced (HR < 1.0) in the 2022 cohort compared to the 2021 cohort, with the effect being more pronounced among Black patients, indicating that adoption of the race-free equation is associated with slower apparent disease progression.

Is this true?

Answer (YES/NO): NO